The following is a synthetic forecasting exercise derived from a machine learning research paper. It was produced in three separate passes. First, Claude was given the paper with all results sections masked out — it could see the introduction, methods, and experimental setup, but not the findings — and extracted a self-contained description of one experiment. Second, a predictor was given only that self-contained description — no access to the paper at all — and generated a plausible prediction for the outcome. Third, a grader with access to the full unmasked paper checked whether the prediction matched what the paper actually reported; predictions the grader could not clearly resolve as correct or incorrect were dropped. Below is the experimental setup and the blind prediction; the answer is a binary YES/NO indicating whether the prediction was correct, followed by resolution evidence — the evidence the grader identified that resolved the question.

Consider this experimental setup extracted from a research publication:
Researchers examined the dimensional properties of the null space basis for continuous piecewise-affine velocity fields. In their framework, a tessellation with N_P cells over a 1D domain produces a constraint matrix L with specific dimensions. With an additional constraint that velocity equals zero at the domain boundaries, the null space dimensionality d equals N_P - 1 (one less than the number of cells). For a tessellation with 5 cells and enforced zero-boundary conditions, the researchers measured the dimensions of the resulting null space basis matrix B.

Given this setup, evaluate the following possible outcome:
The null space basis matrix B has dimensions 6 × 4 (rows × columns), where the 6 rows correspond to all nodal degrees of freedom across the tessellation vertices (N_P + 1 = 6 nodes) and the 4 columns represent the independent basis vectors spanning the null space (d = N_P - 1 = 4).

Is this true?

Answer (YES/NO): NO